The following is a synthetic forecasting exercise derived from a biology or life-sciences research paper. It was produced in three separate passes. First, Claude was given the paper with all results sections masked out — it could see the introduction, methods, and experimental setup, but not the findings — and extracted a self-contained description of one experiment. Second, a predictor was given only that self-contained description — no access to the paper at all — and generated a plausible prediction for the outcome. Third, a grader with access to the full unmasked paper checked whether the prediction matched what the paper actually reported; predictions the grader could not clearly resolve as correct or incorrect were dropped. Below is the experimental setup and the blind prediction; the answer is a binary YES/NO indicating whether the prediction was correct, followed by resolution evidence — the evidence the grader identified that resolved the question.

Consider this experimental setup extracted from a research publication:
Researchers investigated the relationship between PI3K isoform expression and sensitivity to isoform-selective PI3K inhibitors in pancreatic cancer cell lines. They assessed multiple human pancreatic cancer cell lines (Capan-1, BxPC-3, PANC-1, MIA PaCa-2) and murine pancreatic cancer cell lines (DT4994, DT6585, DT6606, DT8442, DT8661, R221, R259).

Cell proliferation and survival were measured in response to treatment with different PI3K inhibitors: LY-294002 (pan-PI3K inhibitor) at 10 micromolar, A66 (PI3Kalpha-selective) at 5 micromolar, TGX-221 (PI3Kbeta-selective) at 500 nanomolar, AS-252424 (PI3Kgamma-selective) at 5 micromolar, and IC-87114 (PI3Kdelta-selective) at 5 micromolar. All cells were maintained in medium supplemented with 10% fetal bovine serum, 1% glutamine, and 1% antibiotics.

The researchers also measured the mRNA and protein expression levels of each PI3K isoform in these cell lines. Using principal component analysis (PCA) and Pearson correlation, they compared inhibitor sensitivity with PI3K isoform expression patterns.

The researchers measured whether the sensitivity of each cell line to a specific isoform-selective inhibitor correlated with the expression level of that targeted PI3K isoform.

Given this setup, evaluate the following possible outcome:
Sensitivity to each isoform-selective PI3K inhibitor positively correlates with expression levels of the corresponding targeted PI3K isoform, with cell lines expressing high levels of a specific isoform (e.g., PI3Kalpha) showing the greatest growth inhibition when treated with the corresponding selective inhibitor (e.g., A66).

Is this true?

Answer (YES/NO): NO